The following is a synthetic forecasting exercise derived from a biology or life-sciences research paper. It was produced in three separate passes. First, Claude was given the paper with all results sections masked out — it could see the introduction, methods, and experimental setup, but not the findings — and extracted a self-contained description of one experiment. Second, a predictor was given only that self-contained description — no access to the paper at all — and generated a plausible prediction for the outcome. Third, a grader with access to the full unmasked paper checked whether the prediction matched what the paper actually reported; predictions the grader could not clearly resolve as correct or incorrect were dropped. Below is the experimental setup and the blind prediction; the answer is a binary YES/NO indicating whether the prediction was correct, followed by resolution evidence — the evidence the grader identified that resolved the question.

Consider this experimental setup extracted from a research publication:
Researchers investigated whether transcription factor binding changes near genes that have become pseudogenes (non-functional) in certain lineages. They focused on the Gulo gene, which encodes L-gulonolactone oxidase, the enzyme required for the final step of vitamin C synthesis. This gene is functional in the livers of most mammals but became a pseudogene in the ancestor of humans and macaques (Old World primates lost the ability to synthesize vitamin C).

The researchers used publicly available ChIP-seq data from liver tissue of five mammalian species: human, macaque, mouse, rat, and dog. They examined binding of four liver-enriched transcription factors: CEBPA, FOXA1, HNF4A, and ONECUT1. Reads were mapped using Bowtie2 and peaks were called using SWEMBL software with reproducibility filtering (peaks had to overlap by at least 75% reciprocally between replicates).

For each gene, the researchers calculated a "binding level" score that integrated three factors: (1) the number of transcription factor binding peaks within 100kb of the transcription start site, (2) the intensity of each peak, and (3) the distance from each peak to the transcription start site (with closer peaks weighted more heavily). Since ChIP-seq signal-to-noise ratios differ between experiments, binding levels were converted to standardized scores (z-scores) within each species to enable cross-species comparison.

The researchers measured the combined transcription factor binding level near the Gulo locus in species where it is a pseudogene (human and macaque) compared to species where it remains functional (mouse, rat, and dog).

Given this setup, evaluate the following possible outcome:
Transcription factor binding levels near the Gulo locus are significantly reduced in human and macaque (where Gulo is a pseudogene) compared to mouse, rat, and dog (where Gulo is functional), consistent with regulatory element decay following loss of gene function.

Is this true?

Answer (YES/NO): NO